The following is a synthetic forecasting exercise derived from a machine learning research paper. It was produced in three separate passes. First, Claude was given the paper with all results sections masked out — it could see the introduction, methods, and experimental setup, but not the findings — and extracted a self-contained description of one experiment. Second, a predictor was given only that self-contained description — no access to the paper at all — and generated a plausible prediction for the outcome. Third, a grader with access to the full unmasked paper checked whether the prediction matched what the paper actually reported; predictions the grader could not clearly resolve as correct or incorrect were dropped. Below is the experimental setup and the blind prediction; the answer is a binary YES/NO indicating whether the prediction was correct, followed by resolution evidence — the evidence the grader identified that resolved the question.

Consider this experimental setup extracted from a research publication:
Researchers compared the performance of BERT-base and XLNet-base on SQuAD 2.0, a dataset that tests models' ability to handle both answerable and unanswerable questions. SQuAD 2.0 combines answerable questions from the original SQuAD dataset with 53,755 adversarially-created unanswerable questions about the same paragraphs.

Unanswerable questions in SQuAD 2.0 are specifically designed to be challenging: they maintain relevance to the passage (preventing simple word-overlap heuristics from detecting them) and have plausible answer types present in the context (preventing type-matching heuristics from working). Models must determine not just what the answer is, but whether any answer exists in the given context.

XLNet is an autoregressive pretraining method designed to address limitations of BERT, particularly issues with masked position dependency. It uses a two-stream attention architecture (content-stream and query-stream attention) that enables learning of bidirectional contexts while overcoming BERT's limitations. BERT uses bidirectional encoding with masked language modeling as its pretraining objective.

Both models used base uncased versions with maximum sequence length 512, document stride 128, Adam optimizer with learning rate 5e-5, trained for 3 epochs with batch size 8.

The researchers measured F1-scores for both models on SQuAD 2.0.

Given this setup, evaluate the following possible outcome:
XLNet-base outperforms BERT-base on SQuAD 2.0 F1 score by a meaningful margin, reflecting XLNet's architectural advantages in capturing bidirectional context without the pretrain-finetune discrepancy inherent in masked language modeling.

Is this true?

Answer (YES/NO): NO